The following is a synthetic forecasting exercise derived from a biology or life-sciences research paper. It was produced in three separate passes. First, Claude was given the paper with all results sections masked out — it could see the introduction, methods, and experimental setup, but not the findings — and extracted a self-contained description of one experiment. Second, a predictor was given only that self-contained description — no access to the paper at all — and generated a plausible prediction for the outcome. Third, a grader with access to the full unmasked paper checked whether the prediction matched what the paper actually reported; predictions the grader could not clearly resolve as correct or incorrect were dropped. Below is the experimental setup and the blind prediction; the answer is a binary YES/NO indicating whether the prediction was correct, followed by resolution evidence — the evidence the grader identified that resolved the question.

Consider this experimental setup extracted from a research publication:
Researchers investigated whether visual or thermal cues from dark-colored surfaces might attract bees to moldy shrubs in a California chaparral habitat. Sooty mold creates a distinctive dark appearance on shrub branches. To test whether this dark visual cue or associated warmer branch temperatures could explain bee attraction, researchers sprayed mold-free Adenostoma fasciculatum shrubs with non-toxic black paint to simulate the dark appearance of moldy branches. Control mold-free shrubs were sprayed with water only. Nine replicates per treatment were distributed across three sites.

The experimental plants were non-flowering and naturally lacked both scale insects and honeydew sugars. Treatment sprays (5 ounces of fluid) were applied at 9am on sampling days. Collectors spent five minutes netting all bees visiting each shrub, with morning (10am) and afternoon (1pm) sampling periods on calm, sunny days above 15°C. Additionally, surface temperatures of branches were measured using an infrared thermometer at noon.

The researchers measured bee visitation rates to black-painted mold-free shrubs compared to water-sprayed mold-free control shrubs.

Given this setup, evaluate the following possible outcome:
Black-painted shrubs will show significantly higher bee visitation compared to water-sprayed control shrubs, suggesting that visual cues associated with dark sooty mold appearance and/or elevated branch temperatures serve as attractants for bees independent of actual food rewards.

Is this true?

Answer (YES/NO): NO